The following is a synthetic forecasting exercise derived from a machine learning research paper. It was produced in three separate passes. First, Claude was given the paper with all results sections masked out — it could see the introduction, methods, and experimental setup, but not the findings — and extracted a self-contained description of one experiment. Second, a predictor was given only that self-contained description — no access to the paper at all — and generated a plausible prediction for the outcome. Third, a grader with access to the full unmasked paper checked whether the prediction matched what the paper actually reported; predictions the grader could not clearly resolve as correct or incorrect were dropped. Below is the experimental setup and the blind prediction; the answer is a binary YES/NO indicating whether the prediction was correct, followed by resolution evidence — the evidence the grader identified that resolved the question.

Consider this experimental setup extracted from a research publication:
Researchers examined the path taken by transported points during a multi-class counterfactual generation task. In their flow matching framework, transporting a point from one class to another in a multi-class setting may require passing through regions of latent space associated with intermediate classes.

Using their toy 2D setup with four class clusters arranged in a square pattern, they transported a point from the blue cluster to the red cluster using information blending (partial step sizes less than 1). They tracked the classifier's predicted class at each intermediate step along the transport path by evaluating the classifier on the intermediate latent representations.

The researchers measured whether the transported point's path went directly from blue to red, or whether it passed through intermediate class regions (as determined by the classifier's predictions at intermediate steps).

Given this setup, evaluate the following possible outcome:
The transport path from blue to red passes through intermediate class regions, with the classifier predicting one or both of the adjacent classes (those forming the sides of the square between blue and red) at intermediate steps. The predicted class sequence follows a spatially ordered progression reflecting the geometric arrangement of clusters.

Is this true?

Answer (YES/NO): YES